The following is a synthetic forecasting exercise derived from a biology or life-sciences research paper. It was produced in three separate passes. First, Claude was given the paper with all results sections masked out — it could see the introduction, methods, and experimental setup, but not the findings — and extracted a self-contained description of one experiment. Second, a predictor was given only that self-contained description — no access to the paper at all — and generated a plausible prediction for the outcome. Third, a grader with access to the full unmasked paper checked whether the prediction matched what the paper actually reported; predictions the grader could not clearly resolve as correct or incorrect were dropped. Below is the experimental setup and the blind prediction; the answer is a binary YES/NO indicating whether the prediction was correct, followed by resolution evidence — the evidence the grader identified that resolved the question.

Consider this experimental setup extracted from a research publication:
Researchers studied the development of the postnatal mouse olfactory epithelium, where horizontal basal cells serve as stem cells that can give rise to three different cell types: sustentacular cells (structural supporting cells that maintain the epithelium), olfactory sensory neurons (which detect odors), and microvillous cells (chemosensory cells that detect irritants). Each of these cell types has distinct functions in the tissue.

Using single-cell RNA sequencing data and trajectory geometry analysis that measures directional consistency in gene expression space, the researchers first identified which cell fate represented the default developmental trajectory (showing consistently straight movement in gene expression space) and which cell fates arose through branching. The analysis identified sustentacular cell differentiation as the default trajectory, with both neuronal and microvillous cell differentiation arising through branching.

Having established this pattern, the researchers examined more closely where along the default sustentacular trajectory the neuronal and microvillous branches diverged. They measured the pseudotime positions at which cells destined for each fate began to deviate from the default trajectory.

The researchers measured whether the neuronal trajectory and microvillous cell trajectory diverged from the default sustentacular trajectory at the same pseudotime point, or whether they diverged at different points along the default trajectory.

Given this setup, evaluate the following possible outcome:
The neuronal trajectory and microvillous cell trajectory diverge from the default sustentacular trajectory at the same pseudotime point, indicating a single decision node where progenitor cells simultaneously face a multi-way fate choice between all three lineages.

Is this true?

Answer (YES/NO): NO